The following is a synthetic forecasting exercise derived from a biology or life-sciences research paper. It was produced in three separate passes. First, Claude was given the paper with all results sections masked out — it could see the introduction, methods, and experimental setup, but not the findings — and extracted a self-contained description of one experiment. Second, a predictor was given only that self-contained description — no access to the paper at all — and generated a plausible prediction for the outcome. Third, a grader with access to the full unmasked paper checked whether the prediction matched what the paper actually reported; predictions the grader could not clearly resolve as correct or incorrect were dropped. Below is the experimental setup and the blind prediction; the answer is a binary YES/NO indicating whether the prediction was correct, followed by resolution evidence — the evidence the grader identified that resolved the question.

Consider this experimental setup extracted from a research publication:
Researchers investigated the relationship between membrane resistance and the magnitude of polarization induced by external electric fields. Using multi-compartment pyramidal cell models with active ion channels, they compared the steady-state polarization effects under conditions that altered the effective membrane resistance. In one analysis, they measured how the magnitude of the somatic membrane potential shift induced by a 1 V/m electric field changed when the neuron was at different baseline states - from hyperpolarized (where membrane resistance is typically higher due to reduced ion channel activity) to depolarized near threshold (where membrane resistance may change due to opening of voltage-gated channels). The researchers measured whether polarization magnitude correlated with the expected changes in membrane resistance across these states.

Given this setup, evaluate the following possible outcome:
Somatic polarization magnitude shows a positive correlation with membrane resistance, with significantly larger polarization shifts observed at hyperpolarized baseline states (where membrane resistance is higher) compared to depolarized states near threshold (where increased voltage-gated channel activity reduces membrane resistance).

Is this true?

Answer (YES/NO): NO